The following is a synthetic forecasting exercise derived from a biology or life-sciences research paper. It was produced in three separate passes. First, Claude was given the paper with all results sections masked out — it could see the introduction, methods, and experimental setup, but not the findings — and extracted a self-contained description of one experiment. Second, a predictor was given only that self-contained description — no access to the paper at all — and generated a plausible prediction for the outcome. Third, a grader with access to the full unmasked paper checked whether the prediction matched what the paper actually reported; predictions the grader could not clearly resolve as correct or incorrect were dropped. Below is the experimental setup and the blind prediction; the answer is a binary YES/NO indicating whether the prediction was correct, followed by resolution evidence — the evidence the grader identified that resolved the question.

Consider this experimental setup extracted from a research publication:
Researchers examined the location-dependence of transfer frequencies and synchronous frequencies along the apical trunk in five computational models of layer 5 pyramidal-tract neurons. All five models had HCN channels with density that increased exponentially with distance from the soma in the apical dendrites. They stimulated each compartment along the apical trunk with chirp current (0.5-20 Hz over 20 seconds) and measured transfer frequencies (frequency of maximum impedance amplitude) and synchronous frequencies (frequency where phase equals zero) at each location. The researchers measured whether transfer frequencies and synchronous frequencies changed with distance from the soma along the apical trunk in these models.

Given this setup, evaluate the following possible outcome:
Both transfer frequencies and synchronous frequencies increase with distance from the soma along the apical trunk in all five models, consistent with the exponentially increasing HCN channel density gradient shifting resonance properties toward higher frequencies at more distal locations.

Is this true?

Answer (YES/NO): YES